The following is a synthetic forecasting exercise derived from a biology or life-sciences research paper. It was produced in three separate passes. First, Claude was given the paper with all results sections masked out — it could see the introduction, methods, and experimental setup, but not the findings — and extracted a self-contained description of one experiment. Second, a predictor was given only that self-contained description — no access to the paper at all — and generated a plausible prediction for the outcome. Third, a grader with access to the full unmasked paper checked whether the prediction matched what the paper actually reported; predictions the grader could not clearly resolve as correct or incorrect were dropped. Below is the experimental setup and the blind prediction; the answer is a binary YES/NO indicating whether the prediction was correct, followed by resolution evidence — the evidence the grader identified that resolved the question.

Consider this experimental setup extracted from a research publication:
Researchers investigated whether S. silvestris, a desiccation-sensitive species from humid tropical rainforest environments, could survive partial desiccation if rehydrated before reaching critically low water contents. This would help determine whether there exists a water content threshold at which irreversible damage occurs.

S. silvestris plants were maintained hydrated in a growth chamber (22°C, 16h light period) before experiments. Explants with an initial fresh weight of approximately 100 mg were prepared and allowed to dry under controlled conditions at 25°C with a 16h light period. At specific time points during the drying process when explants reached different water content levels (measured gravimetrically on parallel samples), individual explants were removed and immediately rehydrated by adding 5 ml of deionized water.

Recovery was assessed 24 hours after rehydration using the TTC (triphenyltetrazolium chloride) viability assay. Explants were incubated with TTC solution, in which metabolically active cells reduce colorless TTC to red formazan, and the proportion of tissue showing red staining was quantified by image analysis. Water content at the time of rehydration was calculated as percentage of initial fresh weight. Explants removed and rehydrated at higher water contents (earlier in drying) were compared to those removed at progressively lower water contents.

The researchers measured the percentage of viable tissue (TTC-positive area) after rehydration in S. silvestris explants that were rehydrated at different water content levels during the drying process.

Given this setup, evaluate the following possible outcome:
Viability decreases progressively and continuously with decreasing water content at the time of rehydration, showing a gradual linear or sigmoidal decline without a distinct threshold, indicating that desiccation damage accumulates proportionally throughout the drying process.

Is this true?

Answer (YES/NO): NO